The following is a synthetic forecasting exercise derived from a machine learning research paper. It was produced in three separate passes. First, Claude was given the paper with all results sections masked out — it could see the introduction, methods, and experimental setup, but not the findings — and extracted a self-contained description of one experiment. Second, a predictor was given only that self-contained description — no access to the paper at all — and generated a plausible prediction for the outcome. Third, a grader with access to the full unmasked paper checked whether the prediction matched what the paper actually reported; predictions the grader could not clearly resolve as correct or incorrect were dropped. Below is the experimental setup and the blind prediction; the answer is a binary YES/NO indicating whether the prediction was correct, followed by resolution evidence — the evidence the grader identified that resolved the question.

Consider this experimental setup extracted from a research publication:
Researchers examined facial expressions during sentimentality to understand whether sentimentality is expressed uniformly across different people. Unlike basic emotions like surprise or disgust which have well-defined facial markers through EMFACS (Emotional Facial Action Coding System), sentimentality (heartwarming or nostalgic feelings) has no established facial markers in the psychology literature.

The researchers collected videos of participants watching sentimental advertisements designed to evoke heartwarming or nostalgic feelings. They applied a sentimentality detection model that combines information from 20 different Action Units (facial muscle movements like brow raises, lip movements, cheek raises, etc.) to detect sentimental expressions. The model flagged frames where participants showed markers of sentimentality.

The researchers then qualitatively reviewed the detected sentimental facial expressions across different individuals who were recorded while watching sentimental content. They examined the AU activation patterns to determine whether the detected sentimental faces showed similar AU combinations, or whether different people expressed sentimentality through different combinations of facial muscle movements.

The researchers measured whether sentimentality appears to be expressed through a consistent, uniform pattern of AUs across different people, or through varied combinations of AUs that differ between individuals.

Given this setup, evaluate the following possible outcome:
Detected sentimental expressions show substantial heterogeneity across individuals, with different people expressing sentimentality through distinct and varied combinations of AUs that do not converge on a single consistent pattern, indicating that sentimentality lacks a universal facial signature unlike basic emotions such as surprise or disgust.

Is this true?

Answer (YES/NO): YES